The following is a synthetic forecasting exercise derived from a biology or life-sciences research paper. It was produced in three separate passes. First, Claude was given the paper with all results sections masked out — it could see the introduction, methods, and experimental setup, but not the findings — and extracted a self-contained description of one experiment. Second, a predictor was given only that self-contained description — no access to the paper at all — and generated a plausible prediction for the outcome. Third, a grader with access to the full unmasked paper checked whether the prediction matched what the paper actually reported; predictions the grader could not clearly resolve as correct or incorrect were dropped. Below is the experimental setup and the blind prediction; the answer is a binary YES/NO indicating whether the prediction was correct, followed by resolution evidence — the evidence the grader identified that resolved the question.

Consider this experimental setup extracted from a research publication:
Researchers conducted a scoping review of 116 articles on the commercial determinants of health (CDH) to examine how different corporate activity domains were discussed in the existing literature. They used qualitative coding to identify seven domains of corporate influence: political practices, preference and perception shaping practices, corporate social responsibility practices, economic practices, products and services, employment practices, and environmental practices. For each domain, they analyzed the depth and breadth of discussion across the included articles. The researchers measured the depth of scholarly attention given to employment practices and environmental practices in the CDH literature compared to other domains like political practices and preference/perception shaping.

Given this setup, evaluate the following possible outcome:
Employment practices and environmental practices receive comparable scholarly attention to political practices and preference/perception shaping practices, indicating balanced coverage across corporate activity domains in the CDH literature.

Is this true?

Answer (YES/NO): NO